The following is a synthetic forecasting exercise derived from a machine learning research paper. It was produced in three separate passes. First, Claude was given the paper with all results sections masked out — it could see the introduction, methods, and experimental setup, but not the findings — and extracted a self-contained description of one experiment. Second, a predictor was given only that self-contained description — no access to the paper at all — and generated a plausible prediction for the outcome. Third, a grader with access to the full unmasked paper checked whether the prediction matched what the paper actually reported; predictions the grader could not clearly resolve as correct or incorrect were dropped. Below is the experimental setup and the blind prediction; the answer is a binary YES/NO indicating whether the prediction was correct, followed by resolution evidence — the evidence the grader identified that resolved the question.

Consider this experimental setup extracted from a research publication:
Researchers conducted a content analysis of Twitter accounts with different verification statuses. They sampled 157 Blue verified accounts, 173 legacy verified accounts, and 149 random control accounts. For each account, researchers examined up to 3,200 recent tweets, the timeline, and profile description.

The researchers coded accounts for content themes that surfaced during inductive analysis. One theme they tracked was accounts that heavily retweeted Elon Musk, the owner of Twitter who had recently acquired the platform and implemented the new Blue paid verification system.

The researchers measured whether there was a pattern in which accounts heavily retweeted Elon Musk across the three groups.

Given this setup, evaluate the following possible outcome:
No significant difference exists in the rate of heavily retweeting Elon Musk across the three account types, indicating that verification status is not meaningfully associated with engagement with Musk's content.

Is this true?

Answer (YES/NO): NO